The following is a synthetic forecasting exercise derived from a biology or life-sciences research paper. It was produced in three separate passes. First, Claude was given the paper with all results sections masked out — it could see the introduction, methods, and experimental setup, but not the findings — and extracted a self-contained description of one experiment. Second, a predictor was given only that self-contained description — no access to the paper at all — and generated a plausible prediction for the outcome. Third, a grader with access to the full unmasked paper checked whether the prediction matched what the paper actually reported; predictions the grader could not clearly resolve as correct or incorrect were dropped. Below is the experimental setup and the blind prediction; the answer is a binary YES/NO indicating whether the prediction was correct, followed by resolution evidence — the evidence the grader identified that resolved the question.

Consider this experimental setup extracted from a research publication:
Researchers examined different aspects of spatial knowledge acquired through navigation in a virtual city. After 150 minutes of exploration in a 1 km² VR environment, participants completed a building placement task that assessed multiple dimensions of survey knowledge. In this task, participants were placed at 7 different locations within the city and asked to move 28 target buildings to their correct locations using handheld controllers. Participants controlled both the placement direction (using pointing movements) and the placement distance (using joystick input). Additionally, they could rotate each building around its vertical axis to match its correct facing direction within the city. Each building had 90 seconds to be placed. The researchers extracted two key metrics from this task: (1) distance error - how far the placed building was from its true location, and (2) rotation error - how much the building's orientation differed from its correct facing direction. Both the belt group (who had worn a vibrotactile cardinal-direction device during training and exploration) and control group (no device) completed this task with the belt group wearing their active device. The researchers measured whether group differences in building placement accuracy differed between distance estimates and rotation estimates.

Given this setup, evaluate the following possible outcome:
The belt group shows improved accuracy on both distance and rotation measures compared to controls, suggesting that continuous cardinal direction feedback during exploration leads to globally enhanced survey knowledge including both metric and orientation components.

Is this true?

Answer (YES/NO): YES